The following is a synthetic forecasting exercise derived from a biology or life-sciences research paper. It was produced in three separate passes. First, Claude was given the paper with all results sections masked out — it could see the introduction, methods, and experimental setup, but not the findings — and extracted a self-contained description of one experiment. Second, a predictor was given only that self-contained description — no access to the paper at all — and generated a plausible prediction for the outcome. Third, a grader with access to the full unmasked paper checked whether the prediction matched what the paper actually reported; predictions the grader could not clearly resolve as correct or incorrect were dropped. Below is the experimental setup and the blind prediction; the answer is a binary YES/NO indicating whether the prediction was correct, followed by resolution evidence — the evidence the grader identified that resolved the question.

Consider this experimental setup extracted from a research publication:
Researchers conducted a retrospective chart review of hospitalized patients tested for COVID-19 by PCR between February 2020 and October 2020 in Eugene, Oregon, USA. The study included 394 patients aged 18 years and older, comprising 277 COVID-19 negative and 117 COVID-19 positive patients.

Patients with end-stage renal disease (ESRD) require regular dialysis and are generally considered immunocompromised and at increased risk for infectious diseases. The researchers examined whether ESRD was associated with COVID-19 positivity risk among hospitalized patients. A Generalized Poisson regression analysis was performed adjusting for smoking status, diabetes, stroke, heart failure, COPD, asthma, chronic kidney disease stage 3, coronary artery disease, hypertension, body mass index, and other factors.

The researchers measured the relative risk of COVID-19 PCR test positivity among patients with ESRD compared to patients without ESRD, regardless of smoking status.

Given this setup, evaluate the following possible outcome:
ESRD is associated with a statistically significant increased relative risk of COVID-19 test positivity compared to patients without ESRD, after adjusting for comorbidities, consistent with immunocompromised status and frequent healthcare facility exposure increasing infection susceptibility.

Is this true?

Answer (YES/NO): NO